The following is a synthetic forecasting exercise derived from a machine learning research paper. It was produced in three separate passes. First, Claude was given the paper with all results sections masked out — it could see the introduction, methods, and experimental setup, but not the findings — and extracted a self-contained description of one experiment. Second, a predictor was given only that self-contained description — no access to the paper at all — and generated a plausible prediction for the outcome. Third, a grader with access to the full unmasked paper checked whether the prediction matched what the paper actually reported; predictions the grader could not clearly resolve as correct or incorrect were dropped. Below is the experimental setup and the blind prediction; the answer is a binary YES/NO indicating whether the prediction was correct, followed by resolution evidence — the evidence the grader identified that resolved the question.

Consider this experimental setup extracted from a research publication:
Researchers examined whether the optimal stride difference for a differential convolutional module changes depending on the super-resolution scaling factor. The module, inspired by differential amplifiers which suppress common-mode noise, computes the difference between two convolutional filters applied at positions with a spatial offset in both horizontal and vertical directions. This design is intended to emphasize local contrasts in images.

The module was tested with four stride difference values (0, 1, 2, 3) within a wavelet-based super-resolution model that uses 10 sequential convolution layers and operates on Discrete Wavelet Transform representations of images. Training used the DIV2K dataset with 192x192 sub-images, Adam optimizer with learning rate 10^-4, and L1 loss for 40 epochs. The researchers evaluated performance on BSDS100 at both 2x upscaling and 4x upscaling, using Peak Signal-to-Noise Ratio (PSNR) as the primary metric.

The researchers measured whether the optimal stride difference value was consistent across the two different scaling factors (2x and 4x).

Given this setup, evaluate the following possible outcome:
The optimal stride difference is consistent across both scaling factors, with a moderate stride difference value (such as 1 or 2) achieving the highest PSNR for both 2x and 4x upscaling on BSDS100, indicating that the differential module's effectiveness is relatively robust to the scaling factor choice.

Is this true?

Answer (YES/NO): YES